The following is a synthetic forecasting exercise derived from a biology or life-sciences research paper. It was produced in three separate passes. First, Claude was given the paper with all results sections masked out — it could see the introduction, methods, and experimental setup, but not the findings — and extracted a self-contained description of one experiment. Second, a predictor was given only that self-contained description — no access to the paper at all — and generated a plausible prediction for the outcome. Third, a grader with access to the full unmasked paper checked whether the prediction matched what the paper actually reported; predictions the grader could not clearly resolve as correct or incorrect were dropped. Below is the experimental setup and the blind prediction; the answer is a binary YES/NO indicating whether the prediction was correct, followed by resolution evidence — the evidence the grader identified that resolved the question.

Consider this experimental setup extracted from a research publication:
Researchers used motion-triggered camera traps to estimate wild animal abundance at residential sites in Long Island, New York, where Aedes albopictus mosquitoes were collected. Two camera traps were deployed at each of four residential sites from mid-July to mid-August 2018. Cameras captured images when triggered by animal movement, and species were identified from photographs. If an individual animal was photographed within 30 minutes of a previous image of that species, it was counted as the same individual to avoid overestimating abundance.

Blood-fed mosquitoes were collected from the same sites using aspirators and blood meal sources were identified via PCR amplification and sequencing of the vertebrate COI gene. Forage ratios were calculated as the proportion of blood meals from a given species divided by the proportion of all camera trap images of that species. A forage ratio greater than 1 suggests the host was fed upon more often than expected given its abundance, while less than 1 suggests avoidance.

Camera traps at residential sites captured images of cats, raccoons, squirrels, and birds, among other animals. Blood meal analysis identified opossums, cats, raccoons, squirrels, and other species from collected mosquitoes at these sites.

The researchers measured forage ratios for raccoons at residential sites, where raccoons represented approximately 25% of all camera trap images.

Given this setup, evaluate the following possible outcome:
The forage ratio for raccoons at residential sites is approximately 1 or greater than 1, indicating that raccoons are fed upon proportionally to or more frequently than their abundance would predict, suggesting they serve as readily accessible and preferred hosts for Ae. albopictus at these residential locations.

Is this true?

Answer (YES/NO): NO